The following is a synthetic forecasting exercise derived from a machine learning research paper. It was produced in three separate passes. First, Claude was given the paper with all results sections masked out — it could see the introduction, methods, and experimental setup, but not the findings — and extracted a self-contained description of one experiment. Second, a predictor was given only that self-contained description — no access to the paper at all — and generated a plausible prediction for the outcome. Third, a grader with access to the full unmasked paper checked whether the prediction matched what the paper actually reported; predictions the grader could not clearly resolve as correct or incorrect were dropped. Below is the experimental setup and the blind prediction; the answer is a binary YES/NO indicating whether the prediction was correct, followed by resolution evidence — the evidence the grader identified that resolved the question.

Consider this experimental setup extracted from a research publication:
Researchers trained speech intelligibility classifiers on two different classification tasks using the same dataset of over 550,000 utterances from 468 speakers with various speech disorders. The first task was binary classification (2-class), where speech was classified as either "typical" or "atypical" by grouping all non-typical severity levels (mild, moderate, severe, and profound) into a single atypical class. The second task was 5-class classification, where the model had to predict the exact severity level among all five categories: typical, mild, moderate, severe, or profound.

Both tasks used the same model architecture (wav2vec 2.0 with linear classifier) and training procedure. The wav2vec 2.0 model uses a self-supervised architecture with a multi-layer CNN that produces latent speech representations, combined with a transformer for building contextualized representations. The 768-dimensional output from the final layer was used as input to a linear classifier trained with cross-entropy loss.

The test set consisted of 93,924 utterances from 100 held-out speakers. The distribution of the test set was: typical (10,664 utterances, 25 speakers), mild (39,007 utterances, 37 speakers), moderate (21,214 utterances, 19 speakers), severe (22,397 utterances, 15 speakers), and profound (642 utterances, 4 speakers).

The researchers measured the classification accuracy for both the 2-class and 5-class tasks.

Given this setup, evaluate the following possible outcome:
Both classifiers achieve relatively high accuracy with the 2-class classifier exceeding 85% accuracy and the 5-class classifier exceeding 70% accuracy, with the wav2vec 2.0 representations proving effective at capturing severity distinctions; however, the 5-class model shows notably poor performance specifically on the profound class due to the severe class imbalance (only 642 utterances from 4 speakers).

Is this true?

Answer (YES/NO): NO